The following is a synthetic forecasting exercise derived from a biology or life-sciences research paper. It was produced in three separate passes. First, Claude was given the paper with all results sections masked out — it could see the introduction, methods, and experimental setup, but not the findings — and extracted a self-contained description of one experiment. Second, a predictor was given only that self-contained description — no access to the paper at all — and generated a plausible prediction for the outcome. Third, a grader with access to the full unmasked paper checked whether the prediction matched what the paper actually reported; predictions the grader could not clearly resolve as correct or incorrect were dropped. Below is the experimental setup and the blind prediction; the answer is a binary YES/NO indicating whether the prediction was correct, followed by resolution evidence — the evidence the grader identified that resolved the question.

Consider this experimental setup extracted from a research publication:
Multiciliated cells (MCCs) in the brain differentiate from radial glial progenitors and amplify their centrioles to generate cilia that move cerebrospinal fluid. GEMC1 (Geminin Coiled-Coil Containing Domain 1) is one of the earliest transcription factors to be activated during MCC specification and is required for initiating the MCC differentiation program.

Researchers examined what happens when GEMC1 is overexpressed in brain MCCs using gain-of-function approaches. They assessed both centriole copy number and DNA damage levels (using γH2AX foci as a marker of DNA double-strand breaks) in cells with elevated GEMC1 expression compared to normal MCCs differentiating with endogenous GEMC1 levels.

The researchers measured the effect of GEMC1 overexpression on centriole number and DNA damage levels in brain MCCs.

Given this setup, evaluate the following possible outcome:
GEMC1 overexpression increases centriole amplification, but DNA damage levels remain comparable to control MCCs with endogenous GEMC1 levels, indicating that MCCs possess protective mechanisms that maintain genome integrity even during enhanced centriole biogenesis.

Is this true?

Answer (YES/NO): NO